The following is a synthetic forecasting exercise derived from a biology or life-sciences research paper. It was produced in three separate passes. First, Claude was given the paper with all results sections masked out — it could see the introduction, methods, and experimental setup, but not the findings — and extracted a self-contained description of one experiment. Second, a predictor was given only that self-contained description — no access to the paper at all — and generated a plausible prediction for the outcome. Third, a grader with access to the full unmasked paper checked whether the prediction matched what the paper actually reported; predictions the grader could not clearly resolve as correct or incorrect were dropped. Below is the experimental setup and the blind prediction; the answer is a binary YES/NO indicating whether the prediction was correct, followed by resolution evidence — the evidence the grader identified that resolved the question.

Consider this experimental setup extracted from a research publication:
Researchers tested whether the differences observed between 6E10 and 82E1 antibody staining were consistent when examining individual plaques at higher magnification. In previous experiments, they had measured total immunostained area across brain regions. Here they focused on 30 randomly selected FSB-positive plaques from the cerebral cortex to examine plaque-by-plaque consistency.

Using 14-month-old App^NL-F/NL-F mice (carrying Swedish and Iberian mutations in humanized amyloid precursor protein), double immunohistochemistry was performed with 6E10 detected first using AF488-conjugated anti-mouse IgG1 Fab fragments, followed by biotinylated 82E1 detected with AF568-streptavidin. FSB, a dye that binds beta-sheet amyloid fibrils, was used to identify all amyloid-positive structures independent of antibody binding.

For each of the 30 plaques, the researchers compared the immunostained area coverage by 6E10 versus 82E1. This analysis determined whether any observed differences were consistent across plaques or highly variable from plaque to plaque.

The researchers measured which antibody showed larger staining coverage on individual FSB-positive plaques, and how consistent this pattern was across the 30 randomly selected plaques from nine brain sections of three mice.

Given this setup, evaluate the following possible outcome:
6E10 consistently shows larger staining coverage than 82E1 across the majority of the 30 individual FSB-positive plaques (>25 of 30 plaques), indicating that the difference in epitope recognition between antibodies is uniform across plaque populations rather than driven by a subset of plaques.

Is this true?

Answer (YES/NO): NO